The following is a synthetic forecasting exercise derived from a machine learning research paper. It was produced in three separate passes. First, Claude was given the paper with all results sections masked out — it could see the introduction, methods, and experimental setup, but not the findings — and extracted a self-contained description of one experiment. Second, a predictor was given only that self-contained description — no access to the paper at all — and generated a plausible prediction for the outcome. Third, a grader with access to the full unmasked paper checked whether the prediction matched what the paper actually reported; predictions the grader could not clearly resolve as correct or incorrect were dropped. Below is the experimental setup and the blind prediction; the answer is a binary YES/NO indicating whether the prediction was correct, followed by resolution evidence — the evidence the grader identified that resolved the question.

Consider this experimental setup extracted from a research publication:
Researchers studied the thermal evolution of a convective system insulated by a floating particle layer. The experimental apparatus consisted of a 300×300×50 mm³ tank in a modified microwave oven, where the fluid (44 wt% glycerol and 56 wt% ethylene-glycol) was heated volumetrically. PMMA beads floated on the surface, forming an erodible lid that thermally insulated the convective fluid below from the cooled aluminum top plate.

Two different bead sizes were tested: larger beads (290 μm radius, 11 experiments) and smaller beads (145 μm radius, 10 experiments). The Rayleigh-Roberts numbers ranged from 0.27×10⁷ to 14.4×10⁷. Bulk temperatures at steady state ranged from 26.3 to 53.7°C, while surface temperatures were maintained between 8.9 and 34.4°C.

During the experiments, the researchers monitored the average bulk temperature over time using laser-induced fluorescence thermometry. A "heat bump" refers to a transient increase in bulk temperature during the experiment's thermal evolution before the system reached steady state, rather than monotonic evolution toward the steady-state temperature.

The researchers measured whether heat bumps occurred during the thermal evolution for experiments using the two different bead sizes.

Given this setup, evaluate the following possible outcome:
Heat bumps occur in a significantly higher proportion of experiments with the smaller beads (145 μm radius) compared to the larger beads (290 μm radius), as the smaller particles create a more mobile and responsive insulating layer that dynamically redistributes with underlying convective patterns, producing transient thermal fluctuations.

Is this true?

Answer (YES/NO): YES